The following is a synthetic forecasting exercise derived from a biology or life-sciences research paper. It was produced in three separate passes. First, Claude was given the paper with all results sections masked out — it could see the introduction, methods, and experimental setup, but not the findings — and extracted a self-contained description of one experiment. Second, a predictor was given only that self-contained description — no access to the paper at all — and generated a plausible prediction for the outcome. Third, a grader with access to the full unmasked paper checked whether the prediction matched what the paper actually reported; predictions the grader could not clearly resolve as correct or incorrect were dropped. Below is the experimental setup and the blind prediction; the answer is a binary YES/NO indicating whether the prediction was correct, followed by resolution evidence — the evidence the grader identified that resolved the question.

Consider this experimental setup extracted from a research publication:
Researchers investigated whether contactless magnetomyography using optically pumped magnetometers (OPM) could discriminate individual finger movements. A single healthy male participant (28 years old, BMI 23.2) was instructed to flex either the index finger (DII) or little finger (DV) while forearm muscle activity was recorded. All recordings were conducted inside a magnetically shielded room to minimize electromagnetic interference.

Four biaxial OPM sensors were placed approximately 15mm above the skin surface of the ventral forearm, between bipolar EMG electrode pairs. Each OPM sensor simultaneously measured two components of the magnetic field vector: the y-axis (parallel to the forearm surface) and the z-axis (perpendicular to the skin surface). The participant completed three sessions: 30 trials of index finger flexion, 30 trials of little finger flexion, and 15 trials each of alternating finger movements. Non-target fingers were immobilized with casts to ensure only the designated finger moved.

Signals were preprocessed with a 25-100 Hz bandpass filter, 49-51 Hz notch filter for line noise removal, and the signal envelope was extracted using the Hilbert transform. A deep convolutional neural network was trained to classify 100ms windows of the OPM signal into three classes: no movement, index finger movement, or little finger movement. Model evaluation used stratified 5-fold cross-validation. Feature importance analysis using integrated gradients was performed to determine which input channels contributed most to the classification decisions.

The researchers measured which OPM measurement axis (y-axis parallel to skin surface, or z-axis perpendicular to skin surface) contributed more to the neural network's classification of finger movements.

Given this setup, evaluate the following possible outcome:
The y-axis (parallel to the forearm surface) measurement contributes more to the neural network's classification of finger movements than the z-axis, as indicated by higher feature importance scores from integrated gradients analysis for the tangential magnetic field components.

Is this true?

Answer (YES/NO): NO